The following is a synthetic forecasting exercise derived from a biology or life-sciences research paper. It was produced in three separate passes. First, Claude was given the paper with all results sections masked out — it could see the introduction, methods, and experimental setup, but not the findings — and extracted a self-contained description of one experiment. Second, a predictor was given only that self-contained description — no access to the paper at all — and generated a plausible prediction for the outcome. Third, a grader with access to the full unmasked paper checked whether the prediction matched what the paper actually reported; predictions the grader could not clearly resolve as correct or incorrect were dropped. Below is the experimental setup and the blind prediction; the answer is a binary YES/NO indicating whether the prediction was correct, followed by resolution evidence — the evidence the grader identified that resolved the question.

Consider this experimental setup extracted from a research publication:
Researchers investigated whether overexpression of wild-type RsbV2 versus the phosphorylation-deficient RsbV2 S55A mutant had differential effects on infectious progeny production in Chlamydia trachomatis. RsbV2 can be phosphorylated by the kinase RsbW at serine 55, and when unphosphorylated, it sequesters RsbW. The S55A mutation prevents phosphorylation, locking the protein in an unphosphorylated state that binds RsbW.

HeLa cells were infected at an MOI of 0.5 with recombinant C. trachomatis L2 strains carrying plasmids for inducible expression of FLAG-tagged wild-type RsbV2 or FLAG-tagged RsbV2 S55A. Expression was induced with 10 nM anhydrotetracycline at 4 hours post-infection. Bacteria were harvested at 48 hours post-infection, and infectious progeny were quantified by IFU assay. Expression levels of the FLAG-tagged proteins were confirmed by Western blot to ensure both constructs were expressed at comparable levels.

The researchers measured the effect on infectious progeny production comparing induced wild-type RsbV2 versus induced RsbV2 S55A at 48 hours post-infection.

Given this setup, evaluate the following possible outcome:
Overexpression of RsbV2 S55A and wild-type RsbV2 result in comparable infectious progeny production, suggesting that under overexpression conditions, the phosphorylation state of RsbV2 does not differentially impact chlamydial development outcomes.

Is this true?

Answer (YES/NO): NO